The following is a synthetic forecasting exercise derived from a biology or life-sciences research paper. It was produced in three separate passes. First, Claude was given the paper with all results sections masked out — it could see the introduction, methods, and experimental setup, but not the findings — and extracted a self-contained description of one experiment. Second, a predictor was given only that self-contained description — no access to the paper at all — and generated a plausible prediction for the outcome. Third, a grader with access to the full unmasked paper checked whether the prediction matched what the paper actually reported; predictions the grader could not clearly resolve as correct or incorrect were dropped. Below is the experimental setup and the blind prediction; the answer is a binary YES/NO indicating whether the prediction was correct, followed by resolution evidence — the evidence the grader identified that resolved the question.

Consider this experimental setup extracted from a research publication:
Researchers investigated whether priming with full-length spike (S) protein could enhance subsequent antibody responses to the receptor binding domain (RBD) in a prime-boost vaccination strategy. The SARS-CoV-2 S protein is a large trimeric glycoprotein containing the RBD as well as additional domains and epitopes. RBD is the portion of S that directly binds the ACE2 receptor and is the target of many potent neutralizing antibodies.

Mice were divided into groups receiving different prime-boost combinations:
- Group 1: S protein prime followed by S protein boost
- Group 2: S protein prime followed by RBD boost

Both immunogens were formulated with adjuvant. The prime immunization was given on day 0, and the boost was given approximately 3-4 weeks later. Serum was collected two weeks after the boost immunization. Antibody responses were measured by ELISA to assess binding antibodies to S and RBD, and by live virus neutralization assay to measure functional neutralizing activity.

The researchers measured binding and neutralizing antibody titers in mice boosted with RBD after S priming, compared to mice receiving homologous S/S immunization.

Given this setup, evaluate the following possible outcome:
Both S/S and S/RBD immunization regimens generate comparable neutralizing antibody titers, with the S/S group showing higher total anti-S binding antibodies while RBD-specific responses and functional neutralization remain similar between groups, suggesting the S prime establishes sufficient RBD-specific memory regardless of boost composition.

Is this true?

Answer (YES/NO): NO